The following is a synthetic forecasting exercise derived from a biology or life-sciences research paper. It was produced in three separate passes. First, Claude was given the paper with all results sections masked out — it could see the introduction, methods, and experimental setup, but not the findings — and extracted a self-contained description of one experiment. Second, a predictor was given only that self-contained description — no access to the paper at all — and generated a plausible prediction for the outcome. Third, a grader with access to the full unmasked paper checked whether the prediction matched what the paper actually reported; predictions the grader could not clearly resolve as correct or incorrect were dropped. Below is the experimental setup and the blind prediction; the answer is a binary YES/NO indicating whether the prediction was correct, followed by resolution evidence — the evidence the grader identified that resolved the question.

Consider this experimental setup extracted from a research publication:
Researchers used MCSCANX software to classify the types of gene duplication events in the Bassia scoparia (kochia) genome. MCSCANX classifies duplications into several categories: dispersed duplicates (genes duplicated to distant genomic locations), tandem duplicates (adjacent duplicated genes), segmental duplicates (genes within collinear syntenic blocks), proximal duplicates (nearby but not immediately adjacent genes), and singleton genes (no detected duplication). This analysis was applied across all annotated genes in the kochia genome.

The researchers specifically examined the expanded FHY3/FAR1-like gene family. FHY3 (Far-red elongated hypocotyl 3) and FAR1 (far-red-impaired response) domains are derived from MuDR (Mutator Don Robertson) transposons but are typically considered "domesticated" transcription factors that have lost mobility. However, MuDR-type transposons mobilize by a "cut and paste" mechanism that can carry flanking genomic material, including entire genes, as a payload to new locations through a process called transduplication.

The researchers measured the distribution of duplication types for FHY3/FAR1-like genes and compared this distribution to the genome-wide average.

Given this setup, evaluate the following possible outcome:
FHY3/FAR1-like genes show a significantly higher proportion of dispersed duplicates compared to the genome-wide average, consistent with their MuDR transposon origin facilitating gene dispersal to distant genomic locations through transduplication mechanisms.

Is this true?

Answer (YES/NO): NO